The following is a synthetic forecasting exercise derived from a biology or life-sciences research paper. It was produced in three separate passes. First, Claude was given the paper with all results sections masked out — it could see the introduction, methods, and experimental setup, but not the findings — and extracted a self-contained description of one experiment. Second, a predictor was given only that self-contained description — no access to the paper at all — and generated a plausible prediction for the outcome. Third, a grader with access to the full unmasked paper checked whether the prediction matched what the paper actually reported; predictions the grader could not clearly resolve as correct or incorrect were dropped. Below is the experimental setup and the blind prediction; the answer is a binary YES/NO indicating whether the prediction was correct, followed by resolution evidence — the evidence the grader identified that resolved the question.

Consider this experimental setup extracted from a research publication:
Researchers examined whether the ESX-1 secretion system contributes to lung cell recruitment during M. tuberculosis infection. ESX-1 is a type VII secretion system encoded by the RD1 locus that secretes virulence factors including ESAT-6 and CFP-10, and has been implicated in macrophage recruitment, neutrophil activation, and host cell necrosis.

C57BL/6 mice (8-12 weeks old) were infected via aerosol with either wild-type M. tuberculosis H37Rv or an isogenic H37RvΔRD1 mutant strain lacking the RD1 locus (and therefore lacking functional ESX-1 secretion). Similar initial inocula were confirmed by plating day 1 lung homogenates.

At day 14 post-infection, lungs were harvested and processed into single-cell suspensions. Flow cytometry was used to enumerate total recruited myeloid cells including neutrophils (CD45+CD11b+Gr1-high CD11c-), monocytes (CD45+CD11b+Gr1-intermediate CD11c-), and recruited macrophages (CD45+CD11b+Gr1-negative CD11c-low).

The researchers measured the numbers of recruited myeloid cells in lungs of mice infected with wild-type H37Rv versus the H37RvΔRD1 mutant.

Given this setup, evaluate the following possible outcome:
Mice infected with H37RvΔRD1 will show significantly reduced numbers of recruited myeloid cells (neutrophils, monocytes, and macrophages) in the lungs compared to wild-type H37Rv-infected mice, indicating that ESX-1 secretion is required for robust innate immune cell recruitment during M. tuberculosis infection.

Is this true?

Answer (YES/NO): YES